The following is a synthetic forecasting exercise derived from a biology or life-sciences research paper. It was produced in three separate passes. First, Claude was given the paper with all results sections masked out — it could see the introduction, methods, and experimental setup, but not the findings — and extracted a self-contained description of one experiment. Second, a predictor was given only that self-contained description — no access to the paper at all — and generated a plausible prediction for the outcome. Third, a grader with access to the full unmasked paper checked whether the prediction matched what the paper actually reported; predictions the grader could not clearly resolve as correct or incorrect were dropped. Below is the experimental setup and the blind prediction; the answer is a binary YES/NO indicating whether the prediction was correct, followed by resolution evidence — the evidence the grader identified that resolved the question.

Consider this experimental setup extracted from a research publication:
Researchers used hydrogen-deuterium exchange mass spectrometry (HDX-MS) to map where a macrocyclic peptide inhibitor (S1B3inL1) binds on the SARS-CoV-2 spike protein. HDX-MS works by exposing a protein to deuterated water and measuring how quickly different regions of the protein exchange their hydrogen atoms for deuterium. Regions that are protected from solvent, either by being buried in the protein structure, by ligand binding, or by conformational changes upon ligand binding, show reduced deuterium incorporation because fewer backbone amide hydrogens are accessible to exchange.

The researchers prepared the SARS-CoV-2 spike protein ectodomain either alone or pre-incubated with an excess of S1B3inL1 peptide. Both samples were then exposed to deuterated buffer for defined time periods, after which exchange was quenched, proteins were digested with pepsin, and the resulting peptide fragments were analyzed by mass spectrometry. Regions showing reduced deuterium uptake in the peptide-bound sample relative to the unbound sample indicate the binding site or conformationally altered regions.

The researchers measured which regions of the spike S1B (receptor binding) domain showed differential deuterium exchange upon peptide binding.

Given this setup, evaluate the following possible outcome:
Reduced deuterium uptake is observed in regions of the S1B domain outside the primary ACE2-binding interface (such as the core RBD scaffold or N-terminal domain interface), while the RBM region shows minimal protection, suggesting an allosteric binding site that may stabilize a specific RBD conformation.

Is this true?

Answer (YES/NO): YES